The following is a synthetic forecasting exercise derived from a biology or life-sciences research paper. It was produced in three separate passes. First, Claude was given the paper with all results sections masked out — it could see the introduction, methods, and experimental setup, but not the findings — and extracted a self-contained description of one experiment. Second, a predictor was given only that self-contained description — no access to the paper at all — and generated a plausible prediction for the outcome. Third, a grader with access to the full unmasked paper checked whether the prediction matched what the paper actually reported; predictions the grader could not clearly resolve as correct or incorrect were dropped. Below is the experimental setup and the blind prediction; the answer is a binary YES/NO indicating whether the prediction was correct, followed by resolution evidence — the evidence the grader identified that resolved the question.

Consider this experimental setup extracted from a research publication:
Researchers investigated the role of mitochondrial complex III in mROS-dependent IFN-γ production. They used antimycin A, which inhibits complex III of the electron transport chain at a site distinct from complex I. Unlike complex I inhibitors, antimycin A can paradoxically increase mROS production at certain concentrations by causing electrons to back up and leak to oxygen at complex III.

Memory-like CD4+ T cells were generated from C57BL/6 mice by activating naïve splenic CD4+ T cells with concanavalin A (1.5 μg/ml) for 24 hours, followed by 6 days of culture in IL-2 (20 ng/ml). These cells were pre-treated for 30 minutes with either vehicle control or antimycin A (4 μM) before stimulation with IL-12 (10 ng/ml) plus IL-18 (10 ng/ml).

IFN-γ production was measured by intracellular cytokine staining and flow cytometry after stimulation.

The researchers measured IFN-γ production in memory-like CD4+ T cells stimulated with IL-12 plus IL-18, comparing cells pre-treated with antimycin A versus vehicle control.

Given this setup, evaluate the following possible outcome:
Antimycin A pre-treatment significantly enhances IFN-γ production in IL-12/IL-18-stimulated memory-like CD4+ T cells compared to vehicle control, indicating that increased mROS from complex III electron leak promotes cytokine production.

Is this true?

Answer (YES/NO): NO